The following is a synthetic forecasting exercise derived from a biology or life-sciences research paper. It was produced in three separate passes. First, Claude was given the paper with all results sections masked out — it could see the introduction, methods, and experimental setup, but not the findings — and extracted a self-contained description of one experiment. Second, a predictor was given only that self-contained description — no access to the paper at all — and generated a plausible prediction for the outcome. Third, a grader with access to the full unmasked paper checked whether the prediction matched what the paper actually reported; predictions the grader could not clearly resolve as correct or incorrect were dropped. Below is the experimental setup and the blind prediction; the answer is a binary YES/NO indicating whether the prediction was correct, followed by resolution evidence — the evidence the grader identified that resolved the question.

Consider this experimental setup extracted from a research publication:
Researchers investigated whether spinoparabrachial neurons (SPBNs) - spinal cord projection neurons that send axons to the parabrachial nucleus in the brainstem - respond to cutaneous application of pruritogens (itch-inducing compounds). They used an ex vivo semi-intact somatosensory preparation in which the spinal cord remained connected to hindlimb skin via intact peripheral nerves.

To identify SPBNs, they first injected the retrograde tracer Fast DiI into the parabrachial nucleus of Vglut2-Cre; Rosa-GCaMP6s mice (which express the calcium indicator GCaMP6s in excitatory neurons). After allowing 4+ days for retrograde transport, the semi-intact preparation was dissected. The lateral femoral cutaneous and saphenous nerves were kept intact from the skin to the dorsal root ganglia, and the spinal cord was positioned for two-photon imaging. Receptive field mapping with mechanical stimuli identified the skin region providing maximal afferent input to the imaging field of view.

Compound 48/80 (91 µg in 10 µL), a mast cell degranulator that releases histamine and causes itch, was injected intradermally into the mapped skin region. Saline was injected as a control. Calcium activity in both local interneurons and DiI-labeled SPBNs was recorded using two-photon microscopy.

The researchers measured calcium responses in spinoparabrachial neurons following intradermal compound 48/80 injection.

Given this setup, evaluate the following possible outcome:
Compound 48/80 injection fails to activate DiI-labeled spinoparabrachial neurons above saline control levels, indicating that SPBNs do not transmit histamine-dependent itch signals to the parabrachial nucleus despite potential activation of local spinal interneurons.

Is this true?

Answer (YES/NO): NO